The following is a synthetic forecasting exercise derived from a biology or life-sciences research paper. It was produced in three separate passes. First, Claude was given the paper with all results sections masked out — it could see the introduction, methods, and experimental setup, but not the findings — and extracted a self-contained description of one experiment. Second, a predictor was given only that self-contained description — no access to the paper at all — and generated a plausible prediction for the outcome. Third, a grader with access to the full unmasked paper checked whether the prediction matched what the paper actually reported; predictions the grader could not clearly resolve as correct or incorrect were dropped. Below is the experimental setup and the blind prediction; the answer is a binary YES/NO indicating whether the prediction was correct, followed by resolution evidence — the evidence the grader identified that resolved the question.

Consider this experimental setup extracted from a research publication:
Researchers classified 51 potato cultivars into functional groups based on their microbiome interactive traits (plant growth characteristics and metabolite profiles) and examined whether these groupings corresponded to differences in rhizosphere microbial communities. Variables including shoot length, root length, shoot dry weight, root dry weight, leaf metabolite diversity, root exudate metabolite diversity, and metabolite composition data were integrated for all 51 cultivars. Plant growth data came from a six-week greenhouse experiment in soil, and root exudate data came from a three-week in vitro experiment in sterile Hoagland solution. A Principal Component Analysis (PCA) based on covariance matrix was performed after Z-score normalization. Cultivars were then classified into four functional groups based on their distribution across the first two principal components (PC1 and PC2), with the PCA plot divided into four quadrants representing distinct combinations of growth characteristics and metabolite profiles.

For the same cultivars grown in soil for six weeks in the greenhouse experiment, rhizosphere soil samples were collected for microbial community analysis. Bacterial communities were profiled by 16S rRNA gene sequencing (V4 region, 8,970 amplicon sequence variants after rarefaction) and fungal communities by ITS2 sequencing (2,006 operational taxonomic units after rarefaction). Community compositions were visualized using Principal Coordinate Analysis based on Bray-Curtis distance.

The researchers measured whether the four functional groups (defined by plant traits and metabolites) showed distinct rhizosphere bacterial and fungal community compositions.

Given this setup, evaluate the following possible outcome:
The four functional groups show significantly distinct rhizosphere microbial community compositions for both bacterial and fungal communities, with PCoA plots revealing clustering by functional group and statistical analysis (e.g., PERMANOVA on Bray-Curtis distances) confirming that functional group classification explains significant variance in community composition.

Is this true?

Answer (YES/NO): NO